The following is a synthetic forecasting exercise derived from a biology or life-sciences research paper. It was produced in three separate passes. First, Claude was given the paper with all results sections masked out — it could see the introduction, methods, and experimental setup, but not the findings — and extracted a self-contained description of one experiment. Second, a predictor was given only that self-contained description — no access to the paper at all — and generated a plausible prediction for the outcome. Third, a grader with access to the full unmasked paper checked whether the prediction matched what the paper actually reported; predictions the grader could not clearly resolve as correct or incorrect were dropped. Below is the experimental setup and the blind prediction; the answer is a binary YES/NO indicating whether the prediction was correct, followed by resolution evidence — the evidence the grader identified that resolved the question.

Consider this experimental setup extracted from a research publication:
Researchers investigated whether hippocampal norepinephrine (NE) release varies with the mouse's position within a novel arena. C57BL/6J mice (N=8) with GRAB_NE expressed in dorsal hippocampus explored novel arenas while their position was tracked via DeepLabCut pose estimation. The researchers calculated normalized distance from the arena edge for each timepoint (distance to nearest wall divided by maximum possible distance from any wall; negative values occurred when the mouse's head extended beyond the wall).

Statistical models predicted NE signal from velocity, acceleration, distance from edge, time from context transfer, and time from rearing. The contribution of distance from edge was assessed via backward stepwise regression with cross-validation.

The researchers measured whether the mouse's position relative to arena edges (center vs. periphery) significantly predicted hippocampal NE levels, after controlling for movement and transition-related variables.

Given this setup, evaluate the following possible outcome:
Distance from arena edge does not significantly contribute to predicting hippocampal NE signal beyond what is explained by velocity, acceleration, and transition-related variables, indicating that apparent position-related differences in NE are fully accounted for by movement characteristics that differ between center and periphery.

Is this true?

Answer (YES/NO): YES